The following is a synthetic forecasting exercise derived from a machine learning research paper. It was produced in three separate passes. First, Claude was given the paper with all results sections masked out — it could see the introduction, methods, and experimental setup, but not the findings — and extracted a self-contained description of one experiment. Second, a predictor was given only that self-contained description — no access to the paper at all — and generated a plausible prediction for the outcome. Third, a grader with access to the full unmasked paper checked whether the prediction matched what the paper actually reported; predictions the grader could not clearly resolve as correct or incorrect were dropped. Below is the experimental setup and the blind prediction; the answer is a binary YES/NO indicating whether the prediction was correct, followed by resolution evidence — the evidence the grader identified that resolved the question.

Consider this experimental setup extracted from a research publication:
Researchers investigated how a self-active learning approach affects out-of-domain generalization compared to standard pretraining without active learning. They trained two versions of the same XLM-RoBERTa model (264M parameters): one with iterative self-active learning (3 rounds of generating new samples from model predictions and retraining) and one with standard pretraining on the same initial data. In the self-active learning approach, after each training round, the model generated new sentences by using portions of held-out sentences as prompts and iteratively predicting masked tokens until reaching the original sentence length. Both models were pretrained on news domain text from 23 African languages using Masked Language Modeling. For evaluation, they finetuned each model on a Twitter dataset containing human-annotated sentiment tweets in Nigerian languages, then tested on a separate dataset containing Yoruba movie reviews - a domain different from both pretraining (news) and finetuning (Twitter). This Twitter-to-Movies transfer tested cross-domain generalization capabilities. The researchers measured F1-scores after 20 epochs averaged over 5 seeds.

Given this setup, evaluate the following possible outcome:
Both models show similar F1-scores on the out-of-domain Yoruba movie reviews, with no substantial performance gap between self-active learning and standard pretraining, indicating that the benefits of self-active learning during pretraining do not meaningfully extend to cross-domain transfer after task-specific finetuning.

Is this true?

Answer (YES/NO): NO